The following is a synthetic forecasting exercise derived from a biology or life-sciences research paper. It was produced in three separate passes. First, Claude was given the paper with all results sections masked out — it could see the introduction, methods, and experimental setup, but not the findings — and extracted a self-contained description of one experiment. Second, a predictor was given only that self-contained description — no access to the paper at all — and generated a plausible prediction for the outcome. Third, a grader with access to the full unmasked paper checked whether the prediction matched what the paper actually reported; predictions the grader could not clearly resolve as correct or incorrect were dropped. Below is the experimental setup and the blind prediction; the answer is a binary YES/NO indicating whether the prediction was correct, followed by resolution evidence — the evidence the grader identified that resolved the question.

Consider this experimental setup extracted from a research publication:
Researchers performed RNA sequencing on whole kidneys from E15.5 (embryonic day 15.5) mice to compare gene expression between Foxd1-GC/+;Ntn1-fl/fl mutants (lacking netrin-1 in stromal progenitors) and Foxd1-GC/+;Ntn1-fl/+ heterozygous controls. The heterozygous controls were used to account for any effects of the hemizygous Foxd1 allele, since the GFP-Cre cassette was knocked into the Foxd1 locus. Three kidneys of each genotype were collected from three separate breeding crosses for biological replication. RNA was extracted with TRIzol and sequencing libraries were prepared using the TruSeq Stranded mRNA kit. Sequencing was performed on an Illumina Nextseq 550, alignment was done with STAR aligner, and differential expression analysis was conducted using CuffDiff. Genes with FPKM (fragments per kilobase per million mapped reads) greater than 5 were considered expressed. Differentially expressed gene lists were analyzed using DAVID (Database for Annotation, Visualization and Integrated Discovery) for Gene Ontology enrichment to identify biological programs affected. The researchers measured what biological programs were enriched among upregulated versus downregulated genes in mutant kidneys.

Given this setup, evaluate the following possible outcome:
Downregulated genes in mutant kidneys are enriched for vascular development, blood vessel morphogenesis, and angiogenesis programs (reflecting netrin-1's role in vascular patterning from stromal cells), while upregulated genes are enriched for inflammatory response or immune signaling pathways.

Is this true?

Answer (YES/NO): NO